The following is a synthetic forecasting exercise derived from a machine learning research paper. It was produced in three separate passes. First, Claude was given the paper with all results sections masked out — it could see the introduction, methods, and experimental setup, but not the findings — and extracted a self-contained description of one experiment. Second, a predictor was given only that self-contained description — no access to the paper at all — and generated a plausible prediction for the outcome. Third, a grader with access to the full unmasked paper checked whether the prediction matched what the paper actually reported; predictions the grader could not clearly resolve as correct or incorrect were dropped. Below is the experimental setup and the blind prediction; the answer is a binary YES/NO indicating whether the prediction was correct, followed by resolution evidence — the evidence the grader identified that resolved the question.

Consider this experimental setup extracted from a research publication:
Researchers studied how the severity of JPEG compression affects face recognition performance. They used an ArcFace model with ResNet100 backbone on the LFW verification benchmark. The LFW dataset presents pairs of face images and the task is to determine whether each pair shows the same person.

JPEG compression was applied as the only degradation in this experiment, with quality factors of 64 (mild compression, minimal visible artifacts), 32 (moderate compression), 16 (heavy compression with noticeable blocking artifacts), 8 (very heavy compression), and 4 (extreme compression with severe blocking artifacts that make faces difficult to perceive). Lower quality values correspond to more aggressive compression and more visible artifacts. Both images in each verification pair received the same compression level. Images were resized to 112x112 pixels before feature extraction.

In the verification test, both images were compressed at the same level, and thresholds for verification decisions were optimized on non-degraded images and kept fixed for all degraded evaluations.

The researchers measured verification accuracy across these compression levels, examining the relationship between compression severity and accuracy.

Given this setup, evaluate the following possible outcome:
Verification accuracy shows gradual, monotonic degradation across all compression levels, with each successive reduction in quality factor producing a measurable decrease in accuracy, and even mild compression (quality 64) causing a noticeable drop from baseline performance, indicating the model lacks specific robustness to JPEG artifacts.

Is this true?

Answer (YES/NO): NO